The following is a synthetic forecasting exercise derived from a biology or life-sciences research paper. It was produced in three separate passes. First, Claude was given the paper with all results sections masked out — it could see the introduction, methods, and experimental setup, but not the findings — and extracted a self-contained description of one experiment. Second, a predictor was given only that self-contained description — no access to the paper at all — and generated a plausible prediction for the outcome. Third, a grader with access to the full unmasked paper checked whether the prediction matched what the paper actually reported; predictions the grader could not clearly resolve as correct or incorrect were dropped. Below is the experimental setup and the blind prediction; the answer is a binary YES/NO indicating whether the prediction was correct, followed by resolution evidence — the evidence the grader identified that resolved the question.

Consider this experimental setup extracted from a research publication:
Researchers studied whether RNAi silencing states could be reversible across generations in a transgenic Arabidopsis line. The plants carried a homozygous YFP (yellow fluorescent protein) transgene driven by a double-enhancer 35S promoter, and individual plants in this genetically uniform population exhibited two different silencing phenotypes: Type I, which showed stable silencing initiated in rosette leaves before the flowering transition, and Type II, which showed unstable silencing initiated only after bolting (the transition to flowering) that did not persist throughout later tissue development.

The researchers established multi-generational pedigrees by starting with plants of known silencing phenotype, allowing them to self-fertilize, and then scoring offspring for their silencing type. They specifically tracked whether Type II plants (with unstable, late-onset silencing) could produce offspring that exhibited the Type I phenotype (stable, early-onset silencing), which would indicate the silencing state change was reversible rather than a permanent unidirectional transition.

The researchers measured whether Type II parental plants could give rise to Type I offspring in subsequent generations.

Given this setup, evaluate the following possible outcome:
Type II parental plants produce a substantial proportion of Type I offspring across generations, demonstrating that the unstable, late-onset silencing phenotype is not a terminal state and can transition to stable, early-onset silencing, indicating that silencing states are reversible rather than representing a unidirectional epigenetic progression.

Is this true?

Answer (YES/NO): NO